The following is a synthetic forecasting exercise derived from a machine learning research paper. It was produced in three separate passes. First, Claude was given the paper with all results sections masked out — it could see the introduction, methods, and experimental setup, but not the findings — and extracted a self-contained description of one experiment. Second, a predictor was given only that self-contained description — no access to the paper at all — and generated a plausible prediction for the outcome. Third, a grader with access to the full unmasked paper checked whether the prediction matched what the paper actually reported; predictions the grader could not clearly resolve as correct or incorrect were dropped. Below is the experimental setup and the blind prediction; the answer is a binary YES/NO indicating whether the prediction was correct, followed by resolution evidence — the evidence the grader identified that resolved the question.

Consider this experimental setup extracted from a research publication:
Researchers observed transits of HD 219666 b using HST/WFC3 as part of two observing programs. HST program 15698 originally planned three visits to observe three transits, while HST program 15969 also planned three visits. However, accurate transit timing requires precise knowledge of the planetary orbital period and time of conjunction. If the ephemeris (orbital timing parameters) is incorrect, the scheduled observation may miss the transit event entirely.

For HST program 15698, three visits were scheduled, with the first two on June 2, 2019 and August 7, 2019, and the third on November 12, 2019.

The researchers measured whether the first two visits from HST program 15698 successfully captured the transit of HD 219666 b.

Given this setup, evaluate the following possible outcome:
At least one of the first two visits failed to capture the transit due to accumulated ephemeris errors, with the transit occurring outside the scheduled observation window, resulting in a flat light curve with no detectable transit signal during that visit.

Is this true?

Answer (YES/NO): YES